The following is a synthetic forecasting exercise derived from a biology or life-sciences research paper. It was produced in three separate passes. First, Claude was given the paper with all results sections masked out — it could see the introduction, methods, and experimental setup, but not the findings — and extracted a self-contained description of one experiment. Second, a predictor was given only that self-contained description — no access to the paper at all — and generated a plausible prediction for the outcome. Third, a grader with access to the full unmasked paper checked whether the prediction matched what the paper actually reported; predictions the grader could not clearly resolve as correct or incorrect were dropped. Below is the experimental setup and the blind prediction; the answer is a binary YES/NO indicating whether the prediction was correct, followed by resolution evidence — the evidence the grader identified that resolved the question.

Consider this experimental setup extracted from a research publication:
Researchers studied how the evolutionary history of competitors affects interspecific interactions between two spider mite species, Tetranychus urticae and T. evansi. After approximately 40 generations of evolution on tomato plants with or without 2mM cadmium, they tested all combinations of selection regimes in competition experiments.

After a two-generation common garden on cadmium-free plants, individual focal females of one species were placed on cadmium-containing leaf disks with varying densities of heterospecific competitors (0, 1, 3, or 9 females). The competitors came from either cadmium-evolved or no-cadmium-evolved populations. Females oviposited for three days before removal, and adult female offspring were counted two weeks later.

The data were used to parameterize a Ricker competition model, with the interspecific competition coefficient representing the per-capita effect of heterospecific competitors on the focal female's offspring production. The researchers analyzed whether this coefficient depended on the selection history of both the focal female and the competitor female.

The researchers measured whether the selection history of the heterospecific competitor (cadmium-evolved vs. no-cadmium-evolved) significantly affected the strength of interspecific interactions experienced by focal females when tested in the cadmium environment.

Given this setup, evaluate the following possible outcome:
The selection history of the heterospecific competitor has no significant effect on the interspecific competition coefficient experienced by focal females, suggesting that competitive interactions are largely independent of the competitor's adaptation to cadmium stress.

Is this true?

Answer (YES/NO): NO